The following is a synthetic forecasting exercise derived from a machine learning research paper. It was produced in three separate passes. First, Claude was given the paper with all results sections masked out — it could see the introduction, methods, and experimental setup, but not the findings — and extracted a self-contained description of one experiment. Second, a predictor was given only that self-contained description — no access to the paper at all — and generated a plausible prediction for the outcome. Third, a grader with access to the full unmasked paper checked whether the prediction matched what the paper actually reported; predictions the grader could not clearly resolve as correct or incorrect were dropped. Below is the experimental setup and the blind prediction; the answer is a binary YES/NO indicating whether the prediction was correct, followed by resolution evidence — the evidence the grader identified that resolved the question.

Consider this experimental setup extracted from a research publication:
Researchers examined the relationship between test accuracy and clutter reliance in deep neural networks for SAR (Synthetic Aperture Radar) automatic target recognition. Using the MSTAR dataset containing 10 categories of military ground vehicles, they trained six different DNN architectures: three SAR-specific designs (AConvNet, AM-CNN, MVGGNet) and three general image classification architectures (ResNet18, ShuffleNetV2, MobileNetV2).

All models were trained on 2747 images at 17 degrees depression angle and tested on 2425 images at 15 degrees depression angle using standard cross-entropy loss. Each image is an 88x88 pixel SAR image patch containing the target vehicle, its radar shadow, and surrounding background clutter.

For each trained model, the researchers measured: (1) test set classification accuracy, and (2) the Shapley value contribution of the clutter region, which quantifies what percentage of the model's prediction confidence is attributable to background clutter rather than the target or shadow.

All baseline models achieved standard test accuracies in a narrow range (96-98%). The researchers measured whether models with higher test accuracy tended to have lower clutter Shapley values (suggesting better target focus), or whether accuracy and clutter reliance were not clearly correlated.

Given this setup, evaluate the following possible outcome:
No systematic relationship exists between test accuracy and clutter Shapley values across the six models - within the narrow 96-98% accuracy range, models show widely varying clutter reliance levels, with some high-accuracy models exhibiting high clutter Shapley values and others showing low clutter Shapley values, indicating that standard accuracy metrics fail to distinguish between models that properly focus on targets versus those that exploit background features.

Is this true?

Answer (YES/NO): YES